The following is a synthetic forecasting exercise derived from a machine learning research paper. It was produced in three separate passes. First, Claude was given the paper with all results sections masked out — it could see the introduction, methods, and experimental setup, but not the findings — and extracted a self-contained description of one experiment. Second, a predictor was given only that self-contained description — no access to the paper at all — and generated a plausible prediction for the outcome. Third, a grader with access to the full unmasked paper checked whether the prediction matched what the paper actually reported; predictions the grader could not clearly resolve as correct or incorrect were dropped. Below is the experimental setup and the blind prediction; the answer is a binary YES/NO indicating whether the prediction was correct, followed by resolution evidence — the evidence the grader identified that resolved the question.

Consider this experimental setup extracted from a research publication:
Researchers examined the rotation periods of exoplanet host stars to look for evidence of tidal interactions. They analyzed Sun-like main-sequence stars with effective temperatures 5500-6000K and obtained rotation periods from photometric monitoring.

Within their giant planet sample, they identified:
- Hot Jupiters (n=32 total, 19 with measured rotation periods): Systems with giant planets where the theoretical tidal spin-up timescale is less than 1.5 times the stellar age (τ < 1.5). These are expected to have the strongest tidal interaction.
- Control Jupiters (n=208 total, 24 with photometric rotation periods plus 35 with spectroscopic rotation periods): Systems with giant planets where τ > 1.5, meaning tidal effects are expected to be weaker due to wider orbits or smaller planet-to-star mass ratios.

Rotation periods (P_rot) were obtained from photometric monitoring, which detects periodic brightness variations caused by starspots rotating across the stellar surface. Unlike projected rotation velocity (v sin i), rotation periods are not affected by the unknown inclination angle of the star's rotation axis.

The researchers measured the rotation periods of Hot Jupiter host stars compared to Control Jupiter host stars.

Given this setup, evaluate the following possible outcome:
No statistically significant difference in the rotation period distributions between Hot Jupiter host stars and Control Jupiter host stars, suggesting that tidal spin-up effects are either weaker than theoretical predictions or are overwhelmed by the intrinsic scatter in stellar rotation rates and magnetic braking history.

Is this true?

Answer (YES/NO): NO